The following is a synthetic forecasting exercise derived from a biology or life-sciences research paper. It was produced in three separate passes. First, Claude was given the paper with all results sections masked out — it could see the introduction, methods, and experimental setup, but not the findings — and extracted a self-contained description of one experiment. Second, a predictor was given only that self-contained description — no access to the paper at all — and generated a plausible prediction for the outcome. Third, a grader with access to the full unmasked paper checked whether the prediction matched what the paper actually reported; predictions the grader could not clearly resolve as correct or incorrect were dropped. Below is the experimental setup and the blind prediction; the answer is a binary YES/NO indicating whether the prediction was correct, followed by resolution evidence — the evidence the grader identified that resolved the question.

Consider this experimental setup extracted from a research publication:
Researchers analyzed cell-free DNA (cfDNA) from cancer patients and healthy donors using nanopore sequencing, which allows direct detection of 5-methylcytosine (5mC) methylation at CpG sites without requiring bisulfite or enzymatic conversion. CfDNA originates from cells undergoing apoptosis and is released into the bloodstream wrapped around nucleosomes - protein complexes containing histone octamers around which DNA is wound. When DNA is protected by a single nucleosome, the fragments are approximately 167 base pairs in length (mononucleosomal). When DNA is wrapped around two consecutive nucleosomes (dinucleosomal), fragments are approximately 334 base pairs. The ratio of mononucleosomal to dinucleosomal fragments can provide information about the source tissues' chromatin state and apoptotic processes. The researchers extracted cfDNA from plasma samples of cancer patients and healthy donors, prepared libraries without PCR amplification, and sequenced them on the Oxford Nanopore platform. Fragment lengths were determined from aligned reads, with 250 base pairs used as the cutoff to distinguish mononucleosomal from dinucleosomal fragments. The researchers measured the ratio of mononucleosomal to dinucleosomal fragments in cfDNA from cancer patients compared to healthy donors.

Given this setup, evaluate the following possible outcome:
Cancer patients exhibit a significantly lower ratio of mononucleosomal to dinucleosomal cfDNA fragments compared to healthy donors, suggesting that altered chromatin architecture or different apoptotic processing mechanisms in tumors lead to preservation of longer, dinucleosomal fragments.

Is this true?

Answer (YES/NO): NO